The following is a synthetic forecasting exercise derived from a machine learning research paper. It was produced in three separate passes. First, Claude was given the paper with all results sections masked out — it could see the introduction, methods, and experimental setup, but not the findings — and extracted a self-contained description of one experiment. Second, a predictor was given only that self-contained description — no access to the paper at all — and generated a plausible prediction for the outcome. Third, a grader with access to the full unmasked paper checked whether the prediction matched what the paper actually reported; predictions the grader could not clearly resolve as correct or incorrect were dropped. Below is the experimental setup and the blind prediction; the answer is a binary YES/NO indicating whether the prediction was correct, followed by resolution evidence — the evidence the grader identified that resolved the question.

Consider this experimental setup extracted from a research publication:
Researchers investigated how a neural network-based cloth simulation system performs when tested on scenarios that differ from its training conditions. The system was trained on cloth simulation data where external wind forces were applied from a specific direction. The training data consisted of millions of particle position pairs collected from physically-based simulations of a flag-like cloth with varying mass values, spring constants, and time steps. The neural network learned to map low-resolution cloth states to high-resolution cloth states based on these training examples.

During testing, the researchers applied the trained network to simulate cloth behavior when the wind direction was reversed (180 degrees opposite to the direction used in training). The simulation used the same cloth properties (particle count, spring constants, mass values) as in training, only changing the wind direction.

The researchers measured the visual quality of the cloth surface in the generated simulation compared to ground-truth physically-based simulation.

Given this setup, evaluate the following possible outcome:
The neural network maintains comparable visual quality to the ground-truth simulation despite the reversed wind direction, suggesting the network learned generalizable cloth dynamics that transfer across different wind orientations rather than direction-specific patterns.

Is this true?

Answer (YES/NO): NO